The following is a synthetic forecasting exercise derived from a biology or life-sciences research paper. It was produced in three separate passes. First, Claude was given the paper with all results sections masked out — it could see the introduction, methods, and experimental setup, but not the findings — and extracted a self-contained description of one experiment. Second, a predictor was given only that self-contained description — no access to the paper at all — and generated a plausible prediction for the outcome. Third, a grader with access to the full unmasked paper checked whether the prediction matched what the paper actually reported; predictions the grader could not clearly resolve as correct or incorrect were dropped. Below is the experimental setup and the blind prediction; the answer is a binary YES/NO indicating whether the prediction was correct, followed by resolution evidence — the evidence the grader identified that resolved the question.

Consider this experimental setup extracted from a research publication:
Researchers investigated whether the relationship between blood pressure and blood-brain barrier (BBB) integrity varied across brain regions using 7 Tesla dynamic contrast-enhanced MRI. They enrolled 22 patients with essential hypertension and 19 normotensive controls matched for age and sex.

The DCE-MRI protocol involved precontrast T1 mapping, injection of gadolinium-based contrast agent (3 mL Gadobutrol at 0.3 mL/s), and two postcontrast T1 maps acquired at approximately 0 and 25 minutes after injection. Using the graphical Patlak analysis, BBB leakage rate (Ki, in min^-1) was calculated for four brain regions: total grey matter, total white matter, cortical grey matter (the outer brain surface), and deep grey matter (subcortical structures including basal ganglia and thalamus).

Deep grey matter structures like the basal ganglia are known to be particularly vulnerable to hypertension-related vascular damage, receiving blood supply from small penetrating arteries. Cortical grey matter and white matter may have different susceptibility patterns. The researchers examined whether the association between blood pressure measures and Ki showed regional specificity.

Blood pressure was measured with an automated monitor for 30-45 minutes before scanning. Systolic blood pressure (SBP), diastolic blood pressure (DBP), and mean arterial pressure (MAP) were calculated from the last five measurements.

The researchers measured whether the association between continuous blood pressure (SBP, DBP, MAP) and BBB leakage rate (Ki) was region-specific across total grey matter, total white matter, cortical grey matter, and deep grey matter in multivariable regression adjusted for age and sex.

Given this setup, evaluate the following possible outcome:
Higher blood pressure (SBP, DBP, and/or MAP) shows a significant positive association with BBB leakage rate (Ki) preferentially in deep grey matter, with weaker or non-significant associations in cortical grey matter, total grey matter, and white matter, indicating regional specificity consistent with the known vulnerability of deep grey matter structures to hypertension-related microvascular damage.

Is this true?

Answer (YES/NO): NO